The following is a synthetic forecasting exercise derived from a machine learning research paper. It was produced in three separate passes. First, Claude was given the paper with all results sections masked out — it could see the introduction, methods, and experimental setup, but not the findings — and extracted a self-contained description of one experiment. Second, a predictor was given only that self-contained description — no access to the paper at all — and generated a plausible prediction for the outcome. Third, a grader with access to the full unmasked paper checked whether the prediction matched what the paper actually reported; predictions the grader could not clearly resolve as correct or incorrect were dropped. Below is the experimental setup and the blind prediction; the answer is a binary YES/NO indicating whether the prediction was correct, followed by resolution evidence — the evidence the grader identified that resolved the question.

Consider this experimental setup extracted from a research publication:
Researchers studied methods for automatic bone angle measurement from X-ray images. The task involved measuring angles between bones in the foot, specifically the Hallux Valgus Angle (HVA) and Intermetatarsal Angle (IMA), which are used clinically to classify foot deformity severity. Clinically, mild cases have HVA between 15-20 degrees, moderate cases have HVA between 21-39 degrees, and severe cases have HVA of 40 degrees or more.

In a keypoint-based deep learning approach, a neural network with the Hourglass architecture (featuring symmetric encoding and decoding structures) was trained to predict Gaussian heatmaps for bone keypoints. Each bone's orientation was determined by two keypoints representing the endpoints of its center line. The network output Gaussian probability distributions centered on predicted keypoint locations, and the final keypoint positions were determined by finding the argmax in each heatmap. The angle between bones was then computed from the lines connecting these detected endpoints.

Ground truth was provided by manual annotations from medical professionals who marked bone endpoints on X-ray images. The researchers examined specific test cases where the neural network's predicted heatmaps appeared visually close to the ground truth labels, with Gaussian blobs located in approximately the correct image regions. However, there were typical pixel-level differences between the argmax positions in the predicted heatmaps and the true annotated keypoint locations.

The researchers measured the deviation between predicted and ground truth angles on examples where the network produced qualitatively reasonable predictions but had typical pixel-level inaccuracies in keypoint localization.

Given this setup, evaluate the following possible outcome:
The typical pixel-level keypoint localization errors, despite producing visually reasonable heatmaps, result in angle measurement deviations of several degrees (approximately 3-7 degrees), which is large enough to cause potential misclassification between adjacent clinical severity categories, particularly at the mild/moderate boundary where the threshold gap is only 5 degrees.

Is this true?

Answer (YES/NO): NO